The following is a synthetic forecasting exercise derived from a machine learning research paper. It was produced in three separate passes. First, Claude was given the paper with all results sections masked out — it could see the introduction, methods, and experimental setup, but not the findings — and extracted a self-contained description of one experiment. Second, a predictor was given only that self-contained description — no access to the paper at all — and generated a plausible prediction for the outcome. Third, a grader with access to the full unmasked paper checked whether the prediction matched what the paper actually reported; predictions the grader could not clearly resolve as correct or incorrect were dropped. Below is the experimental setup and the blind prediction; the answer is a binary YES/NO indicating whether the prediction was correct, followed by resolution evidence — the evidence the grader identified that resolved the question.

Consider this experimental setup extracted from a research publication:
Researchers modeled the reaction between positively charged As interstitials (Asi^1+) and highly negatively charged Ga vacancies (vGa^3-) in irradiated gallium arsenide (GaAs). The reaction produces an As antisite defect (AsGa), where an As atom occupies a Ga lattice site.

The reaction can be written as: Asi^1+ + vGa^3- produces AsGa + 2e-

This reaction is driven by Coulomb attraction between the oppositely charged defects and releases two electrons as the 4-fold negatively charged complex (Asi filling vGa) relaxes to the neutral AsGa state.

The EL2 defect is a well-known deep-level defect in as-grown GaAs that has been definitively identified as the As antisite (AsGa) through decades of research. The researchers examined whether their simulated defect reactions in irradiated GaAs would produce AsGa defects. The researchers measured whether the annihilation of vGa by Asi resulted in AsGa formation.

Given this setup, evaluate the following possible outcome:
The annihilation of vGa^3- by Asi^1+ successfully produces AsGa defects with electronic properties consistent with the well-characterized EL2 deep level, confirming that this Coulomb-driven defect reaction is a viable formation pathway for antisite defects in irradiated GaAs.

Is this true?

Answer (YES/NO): NO